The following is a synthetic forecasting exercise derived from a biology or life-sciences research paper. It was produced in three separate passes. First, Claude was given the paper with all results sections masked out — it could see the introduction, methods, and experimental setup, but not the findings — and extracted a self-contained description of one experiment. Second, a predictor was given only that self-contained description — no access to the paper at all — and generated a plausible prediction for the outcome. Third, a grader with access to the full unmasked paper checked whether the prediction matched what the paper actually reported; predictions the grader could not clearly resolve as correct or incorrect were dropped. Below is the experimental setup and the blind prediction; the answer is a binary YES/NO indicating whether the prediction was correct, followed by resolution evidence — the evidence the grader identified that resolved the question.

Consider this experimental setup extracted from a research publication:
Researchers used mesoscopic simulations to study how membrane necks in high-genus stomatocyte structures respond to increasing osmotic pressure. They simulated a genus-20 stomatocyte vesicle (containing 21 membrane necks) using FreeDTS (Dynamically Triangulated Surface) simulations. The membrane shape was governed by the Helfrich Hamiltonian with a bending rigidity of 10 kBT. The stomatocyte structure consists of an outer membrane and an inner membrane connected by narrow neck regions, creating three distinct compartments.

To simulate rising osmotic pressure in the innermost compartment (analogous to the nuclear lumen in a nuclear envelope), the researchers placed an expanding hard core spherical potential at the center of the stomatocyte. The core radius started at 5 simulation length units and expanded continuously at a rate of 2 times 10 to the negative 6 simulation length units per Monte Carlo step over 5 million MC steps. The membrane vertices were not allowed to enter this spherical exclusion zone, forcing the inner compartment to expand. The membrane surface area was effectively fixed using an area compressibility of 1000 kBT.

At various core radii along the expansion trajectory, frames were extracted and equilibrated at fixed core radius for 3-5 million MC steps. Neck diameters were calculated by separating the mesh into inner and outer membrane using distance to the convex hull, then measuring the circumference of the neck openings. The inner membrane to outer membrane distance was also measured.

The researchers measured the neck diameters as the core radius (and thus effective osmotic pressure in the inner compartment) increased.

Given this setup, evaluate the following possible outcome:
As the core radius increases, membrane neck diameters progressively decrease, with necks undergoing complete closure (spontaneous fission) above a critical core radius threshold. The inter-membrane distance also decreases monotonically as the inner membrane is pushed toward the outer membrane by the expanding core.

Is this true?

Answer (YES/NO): NO